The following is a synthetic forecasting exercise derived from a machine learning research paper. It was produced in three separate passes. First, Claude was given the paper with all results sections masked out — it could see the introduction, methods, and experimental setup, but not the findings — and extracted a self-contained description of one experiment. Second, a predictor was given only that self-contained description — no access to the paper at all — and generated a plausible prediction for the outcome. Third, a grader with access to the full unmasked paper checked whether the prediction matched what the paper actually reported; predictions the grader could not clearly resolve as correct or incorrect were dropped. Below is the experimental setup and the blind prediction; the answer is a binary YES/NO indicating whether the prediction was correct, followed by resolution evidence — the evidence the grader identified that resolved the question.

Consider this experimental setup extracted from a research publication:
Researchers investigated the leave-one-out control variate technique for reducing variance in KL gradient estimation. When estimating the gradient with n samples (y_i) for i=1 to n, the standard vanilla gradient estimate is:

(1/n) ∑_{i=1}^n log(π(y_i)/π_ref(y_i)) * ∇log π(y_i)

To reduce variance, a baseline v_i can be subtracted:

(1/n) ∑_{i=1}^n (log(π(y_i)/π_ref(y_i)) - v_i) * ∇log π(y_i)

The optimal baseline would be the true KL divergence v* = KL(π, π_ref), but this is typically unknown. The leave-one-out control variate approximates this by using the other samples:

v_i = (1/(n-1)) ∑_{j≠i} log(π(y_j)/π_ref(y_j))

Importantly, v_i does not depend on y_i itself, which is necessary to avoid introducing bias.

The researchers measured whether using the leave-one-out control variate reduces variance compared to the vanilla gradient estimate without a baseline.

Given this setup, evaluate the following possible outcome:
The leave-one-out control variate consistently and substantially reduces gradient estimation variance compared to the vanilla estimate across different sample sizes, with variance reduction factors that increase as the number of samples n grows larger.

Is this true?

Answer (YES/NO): NO